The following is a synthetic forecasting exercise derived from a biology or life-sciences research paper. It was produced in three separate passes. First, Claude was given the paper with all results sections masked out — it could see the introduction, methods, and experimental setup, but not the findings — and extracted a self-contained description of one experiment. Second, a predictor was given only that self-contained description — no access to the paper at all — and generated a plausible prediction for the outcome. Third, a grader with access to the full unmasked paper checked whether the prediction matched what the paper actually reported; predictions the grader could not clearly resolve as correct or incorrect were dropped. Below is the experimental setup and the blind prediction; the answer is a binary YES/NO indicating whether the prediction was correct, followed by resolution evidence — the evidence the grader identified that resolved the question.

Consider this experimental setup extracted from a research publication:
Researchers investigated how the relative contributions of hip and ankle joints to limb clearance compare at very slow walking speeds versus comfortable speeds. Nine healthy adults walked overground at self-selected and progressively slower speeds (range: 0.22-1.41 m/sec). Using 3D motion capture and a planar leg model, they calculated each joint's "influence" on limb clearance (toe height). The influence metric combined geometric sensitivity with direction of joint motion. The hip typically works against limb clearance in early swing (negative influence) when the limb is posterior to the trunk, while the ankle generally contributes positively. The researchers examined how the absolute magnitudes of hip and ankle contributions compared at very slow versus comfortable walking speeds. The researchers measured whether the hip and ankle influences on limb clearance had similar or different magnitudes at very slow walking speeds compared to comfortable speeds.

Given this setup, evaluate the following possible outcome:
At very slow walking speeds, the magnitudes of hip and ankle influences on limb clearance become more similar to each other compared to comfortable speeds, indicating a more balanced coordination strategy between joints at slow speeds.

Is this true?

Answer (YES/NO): YES